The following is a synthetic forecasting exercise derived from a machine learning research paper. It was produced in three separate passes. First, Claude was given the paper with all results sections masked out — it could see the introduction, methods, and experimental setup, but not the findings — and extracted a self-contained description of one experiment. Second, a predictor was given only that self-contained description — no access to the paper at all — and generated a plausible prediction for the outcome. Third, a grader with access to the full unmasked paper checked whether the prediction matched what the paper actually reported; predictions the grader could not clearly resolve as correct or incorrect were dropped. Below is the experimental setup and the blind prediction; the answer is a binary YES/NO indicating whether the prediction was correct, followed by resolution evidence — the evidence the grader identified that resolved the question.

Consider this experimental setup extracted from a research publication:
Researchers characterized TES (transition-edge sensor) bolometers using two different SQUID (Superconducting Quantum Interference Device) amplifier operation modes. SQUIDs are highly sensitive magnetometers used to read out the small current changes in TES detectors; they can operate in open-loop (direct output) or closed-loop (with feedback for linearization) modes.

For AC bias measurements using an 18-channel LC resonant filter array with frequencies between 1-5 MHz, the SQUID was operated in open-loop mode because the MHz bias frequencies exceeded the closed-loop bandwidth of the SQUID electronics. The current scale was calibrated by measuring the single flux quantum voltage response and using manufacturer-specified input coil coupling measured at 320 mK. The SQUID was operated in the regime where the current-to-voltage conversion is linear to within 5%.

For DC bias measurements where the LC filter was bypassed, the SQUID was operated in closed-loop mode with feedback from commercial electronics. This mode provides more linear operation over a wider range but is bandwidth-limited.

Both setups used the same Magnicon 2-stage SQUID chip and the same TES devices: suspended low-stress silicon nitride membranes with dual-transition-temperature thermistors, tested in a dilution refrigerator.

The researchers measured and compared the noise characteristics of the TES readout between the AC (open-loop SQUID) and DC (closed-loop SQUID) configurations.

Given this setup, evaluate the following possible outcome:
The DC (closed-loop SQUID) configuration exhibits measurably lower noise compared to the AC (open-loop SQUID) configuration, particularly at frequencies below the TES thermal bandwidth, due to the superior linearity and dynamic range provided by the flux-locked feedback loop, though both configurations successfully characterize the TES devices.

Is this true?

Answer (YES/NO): NO